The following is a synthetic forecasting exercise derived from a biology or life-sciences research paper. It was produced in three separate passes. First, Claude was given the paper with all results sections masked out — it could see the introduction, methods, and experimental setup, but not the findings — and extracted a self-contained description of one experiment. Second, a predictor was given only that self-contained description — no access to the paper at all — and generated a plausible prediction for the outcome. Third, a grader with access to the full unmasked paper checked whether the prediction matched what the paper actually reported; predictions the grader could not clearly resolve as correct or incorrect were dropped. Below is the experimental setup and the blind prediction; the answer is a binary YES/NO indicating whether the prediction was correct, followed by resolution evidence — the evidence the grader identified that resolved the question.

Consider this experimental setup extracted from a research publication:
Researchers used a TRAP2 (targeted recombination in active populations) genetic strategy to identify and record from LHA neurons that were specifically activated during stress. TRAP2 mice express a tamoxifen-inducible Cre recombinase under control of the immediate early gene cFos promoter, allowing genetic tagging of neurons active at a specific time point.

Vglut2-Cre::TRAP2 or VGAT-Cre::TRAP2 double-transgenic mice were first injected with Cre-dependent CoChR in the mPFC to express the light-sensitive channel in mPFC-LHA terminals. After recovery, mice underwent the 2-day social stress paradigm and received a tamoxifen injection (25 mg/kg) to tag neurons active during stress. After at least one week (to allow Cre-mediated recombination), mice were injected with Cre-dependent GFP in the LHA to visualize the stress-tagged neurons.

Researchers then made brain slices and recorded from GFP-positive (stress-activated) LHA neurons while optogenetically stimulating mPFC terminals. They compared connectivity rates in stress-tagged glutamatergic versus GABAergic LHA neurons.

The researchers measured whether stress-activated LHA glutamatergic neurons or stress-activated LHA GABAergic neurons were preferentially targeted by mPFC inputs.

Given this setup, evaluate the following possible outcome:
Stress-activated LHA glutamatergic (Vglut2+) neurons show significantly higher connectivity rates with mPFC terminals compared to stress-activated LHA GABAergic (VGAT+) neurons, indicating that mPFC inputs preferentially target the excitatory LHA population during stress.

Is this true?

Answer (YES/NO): YES